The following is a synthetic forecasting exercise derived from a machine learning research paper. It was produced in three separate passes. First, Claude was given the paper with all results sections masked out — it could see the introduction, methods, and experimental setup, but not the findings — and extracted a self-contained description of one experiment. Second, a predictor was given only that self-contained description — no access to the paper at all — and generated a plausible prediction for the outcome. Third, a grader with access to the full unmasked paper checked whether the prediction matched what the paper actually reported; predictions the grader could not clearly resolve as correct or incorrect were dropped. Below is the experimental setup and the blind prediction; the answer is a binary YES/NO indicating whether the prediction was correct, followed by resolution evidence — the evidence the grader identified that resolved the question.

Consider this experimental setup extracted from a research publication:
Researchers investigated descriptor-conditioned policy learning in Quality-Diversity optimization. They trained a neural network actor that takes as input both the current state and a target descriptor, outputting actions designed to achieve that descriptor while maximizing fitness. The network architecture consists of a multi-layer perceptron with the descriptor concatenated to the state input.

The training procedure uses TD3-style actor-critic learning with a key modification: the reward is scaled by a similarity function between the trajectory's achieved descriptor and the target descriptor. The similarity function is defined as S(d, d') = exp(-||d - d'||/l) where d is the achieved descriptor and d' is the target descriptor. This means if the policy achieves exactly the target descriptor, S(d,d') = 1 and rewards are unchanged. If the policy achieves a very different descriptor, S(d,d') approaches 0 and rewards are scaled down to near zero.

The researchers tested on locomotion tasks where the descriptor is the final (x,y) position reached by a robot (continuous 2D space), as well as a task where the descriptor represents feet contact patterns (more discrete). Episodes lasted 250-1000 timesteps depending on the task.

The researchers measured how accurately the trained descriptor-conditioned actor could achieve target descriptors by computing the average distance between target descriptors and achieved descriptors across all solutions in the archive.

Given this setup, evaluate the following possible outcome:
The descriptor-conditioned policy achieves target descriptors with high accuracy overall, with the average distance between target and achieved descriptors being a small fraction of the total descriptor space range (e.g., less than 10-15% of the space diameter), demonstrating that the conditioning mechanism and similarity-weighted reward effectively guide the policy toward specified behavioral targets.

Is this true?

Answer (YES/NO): NO